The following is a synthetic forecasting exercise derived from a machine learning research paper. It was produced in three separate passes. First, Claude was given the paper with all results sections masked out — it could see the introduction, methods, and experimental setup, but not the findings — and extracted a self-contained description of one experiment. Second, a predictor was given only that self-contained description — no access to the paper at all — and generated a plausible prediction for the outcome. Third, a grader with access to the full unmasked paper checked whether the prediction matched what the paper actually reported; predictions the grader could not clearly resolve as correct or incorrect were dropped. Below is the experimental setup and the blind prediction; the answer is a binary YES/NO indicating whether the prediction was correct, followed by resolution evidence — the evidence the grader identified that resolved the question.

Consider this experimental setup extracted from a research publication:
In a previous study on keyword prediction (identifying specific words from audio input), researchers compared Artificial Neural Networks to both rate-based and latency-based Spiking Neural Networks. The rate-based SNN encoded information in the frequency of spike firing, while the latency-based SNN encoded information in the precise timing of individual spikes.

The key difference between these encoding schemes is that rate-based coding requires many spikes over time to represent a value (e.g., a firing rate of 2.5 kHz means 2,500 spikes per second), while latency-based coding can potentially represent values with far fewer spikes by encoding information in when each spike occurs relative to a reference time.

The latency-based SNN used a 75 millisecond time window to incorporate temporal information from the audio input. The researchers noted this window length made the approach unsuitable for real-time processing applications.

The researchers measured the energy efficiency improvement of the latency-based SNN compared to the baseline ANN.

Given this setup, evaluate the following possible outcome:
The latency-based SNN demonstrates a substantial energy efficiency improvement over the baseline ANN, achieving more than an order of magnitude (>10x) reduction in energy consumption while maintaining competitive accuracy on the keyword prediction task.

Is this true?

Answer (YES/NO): NO